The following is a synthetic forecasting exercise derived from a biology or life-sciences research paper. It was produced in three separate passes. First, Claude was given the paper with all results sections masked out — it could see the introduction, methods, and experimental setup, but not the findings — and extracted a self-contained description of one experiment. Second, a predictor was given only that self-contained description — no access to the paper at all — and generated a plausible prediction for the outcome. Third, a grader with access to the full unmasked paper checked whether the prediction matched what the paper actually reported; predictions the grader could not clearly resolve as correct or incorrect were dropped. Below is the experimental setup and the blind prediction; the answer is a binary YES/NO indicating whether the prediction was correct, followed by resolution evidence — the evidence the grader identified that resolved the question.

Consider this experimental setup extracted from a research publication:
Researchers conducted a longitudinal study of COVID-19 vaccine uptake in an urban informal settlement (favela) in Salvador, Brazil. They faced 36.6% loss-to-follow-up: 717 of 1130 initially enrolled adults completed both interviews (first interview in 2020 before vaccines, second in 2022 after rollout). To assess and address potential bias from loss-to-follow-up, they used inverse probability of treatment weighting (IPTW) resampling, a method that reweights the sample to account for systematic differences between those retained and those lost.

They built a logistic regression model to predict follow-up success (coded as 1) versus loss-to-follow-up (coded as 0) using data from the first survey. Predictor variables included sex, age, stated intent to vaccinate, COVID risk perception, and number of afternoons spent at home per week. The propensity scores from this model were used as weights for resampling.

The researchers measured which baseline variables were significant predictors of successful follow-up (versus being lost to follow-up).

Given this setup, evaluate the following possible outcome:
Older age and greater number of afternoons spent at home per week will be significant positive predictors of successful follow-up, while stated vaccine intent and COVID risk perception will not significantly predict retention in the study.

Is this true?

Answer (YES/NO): NO